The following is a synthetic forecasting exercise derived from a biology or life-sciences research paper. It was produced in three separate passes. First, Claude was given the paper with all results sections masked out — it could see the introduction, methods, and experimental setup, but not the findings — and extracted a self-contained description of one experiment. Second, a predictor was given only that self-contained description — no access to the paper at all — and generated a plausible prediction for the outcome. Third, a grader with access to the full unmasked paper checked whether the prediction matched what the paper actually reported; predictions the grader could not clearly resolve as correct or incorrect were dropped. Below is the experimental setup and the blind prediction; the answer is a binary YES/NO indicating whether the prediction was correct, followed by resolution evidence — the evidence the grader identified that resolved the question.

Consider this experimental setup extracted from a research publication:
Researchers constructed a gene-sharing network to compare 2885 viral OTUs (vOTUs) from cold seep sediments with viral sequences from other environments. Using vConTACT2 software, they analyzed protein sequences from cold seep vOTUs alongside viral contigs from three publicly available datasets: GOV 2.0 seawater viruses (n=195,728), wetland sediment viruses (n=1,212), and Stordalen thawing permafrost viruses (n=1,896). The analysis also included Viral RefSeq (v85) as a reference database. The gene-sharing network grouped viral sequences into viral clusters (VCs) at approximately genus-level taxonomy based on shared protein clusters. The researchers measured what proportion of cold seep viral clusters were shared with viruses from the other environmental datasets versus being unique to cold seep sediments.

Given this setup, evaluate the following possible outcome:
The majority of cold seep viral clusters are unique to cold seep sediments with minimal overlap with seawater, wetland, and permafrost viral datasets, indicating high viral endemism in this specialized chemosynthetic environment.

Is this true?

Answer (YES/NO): YES